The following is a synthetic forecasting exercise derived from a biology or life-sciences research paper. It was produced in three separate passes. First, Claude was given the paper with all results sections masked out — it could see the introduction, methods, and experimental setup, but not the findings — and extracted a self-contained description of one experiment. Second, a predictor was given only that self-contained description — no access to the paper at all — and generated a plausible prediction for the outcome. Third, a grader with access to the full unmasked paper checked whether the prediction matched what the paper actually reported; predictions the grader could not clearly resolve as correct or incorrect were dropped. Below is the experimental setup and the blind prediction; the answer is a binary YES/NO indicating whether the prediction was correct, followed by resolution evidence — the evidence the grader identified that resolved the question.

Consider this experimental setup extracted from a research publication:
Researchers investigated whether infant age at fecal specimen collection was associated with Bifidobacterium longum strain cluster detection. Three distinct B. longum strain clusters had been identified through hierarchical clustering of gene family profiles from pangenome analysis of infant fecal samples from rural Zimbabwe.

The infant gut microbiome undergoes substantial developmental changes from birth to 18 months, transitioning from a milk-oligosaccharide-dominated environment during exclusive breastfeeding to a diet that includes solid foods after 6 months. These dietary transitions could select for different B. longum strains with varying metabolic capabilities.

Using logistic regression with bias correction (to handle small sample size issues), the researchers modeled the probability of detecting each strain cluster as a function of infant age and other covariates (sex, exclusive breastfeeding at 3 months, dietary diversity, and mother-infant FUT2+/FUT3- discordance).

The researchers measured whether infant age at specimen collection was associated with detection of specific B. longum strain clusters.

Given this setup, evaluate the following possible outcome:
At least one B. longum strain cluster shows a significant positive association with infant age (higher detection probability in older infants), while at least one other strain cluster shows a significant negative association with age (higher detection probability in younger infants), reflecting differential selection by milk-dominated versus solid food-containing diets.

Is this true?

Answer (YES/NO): YES